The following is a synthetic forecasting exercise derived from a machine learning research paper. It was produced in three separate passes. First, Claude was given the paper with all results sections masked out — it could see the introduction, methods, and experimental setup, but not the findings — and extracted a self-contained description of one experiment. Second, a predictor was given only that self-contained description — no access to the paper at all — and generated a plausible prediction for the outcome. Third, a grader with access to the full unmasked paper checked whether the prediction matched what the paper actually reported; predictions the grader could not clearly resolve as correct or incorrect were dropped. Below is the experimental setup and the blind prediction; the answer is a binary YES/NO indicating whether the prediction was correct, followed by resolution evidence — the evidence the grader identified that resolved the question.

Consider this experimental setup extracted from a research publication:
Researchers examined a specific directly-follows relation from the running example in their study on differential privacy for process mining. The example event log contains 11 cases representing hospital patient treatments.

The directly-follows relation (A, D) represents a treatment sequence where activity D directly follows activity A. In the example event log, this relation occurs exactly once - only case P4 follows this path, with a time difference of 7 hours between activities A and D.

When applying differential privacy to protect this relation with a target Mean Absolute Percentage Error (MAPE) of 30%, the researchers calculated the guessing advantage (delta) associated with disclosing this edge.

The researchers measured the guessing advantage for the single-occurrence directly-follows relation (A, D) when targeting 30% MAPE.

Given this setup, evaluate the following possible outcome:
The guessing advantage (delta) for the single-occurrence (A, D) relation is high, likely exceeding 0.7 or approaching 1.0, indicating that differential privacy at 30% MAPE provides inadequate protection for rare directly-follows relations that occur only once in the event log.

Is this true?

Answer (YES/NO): YES